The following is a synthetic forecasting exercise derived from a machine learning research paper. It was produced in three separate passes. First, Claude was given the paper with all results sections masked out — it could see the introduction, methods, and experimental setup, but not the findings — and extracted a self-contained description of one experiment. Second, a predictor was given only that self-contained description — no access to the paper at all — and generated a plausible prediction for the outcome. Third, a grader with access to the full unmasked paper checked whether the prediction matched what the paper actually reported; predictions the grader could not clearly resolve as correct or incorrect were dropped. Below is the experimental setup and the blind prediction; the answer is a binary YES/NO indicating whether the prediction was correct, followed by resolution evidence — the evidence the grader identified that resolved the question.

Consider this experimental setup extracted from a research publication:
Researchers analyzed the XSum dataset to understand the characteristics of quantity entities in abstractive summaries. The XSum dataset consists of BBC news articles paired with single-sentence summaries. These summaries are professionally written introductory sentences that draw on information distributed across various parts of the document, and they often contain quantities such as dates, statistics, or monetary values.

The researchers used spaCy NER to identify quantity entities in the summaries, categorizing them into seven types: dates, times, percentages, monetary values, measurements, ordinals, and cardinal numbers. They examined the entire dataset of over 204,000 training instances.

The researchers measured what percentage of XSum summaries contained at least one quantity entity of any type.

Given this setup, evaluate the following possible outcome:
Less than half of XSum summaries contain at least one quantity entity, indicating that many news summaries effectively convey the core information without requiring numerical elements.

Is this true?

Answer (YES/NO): NO